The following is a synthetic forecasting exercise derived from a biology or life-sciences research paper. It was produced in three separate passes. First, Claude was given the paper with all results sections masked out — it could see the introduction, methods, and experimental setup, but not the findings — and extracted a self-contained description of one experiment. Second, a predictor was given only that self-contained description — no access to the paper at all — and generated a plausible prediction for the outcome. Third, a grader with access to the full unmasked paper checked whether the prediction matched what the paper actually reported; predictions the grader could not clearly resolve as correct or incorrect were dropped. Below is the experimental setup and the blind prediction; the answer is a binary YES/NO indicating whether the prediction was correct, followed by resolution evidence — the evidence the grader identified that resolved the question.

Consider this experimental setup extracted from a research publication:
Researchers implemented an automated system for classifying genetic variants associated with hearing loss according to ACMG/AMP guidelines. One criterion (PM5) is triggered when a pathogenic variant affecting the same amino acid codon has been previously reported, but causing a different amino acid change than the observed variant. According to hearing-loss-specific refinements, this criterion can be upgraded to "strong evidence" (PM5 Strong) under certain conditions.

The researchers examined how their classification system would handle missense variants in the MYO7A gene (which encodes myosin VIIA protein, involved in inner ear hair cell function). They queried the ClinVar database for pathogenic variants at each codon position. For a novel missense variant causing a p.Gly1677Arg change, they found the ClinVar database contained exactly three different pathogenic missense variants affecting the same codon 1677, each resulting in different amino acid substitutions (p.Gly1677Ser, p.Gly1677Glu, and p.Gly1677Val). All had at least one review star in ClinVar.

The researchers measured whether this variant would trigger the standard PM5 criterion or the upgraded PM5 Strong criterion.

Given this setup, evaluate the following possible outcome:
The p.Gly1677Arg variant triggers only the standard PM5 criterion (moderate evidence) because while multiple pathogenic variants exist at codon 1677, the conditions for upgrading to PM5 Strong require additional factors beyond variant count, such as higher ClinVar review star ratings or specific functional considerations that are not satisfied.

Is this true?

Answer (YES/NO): NO